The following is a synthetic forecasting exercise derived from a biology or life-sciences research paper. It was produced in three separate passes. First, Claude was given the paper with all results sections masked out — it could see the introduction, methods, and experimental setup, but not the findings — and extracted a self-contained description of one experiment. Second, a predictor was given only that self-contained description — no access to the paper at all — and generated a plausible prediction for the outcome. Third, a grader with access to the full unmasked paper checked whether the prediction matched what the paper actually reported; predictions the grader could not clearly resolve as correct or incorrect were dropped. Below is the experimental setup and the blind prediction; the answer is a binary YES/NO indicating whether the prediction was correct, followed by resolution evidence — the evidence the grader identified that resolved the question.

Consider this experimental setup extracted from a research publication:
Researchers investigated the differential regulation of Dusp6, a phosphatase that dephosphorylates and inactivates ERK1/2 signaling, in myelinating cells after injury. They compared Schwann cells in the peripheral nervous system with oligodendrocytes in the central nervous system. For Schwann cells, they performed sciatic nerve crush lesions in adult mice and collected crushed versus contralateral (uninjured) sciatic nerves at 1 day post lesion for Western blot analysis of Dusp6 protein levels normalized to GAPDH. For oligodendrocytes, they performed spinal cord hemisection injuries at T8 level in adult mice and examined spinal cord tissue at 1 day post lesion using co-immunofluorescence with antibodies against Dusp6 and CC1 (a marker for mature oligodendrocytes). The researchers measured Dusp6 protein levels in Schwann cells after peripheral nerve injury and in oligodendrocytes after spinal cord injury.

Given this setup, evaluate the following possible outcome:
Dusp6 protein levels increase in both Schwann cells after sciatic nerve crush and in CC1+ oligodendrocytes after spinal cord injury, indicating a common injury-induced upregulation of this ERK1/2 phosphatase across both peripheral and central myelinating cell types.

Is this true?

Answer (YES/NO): NO